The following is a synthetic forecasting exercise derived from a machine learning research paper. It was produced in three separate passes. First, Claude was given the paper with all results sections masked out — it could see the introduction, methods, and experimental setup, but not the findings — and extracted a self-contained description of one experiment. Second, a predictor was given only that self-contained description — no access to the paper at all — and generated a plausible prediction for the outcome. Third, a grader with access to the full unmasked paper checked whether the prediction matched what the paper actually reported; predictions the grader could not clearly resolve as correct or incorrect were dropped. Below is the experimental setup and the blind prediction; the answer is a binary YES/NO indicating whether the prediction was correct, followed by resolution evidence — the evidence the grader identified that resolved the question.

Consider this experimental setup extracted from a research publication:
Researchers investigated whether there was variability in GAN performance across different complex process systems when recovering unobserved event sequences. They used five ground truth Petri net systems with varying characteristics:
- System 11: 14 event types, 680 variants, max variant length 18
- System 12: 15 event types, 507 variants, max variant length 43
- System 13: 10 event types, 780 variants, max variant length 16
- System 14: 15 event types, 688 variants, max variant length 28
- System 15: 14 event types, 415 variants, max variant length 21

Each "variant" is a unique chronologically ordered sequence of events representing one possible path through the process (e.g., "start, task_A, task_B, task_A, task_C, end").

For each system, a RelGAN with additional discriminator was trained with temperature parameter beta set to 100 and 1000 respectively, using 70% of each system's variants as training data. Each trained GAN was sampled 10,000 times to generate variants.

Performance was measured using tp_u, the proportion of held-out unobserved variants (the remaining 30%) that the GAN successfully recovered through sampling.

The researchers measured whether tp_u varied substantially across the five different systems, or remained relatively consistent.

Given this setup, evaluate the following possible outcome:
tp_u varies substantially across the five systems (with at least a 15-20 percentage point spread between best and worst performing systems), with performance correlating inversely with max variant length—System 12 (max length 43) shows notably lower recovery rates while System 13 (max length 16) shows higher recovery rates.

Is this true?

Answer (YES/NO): NO